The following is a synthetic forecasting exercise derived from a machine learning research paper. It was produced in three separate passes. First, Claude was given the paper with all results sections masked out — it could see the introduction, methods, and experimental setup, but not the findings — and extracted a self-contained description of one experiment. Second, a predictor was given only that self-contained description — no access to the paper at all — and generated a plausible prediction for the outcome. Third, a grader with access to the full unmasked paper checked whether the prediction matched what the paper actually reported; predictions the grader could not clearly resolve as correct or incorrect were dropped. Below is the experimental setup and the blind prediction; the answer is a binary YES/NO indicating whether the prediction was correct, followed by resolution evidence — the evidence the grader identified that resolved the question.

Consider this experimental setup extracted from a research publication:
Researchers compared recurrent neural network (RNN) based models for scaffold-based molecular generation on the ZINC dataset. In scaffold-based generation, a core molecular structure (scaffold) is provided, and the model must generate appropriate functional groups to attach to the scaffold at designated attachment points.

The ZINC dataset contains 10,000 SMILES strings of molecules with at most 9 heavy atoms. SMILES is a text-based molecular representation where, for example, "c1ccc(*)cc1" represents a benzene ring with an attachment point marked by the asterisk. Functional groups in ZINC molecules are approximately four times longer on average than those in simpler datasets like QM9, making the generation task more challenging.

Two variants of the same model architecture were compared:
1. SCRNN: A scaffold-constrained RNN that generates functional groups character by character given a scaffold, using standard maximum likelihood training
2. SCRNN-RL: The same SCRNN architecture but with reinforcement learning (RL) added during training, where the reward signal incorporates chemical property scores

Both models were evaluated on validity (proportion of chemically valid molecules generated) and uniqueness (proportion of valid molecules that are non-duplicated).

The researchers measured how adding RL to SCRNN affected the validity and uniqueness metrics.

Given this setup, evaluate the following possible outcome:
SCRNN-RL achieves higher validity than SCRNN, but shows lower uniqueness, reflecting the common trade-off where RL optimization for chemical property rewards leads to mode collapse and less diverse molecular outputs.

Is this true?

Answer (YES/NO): NO